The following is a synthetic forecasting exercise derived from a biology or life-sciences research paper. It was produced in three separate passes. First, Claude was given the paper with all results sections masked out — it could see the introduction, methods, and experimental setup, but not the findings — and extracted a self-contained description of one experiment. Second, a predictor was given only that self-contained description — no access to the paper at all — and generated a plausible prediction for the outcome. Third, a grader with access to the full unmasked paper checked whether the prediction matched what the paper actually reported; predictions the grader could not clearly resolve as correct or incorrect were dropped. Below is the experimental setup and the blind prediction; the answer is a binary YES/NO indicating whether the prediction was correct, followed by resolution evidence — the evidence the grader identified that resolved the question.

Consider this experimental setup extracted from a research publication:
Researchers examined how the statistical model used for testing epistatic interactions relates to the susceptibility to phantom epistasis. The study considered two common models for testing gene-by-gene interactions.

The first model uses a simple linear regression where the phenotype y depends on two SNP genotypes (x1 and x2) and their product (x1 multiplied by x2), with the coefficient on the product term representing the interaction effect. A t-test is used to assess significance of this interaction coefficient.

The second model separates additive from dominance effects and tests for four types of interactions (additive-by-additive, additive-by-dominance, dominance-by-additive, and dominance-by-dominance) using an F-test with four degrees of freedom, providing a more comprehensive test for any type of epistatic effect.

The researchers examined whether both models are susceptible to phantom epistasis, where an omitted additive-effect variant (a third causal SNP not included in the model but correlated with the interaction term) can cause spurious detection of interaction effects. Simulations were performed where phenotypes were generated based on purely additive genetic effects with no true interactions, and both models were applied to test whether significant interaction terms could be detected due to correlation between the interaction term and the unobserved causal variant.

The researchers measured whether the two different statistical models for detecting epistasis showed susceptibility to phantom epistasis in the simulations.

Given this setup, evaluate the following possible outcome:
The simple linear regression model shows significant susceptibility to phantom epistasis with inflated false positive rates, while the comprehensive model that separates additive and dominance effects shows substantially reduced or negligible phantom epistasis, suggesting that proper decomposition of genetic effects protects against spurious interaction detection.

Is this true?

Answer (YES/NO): NO